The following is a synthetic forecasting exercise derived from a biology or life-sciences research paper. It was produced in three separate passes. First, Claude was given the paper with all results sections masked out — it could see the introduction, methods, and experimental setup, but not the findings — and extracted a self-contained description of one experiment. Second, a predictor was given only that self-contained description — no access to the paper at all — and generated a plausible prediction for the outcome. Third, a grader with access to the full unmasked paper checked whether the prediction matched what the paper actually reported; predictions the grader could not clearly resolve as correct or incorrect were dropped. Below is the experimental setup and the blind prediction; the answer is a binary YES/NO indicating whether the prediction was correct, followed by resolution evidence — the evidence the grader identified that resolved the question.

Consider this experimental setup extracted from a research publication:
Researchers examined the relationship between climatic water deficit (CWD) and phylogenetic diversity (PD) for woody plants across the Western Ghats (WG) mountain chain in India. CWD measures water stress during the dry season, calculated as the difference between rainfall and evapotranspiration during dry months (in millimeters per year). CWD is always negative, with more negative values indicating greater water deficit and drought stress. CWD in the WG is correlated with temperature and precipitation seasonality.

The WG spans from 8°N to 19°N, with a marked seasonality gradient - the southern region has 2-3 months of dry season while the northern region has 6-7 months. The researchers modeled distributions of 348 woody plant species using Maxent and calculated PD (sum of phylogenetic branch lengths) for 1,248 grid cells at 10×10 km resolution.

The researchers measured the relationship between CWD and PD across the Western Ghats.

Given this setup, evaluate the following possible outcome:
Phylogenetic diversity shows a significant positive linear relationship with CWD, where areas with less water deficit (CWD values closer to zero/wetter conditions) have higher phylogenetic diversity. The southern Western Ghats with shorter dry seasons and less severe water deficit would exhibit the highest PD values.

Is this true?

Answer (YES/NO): YES